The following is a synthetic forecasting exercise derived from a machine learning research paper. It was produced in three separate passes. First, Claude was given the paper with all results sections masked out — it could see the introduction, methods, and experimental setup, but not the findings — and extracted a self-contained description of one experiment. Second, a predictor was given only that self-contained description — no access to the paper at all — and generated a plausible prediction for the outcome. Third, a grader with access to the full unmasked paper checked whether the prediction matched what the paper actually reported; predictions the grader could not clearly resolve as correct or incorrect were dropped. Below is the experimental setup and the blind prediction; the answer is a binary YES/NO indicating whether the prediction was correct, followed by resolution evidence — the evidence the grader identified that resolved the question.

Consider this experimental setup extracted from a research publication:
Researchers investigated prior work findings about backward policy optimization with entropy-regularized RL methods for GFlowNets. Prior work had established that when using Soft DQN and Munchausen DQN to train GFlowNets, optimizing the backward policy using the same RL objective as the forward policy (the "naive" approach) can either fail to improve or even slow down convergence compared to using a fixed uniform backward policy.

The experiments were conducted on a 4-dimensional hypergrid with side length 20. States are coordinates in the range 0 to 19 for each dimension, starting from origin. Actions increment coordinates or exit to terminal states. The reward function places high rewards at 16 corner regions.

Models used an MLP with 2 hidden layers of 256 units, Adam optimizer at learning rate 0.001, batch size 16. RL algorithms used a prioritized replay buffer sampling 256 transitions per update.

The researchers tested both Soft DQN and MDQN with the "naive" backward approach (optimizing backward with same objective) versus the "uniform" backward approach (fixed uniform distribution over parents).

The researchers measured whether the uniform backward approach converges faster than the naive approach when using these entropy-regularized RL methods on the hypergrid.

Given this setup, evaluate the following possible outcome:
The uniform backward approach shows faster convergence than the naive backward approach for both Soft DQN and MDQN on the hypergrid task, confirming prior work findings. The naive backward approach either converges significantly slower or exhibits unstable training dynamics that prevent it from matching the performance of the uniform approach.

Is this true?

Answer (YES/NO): YES